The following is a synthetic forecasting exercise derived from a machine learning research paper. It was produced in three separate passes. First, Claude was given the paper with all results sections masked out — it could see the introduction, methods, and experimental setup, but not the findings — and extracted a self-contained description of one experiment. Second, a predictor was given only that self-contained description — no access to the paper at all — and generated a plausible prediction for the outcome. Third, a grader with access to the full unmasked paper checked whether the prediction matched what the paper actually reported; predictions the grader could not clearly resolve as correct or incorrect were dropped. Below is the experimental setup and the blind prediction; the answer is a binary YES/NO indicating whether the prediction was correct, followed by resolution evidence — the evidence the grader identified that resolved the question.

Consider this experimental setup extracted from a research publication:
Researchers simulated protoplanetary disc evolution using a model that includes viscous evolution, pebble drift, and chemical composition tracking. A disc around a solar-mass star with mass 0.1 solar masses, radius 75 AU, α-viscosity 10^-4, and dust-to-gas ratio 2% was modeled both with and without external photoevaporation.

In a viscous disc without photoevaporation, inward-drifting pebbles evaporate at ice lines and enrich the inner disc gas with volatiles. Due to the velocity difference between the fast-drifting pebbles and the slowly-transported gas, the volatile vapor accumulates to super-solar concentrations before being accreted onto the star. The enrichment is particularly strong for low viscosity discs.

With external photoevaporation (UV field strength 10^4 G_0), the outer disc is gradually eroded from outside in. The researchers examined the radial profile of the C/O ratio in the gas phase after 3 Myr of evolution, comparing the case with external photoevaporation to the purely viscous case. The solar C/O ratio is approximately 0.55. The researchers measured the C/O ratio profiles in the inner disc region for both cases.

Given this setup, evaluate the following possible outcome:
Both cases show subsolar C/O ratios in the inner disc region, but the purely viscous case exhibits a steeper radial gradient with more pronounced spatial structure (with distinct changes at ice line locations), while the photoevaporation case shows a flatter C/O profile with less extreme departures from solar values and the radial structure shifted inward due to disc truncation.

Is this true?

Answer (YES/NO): NO